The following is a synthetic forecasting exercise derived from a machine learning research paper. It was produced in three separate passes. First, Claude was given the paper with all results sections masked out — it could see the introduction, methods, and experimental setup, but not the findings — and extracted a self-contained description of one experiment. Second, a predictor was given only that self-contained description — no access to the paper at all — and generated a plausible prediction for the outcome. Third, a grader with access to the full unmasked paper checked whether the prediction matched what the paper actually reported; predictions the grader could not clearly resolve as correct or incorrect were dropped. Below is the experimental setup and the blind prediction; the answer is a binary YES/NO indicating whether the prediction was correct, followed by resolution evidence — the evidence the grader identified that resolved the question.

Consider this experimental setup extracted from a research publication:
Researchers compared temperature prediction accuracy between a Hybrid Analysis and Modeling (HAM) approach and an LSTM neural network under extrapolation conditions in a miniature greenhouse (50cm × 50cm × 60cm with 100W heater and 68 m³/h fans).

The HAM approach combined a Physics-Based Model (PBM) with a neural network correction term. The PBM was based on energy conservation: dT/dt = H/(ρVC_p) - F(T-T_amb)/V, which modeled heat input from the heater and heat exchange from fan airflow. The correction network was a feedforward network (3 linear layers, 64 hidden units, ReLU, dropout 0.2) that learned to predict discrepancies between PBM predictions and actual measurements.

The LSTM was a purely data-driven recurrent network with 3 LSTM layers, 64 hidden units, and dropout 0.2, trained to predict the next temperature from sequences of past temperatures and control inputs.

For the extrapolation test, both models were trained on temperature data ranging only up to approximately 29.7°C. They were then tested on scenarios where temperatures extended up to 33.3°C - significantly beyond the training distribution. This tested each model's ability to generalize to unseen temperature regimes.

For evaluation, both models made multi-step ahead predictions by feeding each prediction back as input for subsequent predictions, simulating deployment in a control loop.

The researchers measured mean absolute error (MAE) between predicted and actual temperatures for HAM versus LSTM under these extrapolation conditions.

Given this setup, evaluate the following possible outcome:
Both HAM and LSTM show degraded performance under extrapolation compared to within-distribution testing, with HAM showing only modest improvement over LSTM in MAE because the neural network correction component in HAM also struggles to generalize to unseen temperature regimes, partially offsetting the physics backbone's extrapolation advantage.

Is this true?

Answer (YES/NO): YES